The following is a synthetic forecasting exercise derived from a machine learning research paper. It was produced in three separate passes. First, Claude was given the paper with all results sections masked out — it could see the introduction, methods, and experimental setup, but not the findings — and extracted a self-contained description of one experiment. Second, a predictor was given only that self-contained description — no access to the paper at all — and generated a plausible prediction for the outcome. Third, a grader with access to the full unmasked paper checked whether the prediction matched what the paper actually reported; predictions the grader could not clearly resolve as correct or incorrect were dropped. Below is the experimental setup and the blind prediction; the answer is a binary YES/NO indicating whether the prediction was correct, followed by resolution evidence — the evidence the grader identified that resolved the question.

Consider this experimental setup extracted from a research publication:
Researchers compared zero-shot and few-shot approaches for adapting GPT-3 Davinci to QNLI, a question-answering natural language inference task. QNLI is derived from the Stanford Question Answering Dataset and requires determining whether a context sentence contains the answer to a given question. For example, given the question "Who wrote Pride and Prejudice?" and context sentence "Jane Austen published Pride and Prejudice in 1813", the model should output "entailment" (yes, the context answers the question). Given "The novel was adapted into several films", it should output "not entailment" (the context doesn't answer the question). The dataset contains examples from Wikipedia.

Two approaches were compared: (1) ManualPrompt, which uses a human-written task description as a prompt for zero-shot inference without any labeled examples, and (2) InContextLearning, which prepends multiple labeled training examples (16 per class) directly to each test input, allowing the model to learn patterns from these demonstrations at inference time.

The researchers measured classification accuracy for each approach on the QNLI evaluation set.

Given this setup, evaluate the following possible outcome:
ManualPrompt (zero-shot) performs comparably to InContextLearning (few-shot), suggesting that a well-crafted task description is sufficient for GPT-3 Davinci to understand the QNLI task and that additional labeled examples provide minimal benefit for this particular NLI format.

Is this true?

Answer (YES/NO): NO